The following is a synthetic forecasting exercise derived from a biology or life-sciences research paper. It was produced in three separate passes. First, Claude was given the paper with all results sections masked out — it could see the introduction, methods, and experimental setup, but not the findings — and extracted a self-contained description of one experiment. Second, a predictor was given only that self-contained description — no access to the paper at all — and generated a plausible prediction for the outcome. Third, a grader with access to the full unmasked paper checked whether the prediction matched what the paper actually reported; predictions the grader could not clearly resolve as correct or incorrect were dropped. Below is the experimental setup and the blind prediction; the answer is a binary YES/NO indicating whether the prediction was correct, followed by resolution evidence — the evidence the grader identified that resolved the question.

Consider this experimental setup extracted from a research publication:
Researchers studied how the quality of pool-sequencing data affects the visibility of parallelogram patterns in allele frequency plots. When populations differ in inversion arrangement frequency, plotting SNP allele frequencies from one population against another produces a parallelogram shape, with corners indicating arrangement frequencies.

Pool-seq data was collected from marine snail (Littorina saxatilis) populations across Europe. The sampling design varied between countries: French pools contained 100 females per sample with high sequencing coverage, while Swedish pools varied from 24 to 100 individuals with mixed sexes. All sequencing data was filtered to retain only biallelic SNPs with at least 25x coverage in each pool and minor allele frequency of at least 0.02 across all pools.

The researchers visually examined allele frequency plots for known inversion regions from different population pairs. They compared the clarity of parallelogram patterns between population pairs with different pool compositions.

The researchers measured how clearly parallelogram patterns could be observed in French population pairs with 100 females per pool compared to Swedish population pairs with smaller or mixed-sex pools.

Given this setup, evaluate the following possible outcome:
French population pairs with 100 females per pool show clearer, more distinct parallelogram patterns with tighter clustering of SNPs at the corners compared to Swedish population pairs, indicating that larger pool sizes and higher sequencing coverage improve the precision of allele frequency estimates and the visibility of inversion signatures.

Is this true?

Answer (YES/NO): YES